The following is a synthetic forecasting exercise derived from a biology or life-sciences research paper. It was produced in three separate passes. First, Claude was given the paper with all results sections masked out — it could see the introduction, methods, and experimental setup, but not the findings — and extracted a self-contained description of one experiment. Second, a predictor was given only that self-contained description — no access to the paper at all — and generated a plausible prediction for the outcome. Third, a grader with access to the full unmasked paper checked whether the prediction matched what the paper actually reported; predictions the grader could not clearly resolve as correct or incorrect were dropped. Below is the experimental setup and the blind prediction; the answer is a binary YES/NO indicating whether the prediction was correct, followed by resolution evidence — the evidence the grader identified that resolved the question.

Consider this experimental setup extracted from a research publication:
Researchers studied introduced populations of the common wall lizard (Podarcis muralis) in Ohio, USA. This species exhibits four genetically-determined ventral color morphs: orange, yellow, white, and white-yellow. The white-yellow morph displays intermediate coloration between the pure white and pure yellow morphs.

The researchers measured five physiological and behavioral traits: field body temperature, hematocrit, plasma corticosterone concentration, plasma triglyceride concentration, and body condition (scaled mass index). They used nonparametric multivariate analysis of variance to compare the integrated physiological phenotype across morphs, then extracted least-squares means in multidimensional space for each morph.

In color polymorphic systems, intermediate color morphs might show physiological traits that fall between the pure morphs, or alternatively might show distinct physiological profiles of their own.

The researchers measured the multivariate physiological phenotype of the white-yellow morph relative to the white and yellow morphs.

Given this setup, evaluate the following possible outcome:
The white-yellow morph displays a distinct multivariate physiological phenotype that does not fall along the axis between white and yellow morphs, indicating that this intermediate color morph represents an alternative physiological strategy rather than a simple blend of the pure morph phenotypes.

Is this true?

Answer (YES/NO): NO